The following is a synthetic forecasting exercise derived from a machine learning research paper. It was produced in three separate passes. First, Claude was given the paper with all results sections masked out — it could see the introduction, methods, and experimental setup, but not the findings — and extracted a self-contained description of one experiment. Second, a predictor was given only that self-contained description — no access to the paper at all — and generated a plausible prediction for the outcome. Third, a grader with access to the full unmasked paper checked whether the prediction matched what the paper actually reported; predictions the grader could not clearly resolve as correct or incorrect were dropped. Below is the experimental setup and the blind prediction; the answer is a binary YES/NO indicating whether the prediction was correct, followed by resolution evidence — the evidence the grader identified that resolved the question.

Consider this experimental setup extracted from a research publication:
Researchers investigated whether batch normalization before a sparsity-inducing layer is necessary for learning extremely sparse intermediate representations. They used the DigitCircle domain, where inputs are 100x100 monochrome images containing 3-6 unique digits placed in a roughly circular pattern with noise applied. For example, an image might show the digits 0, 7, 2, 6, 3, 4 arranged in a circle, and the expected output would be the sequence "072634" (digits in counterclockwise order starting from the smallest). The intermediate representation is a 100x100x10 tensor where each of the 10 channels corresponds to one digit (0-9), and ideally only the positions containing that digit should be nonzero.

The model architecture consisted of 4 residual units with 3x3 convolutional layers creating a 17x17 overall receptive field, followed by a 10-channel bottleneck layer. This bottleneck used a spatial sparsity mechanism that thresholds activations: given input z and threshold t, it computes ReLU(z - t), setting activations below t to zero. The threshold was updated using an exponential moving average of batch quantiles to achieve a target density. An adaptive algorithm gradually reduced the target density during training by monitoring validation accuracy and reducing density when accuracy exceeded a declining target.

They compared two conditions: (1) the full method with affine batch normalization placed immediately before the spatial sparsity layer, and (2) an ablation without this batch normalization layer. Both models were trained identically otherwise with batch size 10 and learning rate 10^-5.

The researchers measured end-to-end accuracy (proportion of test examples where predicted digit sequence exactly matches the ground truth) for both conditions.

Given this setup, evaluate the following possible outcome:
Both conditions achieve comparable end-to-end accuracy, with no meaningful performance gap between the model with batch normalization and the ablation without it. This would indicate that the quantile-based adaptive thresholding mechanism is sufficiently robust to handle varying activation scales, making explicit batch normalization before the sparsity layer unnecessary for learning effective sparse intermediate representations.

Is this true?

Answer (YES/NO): NO